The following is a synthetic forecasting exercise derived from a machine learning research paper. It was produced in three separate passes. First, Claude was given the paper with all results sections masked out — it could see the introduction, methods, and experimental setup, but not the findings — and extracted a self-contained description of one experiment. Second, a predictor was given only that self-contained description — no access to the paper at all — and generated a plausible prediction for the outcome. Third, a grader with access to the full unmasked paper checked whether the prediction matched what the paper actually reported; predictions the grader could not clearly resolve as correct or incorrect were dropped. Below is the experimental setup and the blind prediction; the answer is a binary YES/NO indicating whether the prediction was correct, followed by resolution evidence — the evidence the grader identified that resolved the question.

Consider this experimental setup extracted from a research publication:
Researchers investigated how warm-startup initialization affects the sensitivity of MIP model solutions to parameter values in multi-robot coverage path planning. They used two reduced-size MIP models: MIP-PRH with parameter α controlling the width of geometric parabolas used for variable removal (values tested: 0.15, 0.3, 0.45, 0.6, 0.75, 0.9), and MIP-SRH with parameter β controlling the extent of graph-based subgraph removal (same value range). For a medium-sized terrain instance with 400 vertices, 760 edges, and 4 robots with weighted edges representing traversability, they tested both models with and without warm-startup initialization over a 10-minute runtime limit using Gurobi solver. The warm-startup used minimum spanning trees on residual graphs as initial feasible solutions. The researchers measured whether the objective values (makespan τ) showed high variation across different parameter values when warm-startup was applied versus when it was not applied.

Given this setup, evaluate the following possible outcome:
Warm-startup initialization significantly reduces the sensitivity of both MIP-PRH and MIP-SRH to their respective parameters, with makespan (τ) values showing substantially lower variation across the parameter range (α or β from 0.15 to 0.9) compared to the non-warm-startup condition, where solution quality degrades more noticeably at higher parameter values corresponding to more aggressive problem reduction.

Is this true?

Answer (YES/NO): YES